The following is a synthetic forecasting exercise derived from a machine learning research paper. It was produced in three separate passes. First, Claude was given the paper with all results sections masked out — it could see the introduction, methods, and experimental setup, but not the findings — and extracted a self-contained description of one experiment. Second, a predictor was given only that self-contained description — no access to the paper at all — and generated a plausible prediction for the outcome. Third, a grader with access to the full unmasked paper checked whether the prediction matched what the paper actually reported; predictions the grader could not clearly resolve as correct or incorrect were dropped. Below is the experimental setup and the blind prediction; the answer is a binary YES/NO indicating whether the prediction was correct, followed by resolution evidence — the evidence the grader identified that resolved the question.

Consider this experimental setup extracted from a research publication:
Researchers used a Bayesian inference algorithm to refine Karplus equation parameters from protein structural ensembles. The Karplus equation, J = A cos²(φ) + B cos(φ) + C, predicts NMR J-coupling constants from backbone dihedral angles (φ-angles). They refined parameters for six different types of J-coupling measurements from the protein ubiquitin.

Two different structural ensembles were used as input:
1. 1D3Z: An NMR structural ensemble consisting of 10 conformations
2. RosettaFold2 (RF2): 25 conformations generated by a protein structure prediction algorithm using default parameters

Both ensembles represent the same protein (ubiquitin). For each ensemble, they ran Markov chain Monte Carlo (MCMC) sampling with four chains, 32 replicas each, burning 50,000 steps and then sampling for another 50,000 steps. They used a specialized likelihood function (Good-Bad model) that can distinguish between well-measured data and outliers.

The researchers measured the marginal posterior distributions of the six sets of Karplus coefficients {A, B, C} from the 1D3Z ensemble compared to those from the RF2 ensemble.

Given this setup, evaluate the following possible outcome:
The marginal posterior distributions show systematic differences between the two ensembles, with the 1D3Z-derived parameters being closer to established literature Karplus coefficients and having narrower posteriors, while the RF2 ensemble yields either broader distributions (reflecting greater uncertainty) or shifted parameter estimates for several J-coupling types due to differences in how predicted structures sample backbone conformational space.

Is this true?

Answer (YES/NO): NO